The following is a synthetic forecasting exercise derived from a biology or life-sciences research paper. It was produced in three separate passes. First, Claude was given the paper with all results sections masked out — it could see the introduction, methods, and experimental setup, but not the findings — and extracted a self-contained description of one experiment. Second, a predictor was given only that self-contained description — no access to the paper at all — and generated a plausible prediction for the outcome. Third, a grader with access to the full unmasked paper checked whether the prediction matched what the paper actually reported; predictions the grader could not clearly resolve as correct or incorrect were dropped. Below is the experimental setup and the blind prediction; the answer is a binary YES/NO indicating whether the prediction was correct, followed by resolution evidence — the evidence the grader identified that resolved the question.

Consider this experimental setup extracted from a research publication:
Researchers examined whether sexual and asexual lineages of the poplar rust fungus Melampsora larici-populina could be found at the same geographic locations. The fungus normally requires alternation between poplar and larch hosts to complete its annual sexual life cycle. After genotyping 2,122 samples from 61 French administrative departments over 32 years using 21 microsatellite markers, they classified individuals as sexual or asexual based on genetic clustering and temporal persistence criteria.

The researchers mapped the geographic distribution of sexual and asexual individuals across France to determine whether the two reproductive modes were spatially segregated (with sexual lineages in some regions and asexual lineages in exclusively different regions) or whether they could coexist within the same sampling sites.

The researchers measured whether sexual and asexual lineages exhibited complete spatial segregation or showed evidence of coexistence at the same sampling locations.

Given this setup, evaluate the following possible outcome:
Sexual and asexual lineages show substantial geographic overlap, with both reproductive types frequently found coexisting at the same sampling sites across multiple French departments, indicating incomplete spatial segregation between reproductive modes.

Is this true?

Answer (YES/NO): YES